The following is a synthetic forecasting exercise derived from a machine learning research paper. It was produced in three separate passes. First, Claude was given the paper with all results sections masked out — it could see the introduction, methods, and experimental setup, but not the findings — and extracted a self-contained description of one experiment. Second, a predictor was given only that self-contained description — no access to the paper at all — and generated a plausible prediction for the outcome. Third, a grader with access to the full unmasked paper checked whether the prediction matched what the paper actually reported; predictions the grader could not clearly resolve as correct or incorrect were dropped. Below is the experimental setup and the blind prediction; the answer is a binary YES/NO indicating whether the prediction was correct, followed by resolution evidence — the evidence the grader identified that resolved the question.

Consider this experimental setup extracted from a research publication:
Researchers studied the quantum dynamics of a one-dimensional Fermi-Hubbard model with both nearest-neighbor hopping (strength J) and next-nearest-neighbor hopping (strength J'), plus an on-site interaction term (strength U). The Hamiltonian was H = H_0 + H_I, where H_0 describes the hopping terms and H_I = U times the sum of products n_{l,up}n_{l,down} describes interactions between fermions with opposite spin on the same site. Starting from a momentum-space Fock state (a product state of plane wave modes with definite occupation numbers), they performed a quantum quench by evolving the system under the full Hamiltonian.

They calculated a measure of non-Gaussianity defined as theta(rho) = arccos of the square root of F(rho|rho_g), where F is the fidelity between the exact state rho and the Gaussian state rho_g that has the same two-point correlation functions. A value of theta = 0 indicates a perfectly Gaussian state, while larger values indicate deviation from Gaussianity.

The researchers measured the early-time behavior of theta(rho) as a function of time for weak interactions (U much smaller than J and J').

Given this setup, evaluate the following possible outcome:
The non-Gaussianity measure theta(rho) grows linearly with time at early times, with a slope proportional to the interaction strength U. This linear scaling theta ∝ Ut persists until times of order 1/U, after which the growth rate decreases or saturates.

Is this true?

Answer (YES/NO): YES